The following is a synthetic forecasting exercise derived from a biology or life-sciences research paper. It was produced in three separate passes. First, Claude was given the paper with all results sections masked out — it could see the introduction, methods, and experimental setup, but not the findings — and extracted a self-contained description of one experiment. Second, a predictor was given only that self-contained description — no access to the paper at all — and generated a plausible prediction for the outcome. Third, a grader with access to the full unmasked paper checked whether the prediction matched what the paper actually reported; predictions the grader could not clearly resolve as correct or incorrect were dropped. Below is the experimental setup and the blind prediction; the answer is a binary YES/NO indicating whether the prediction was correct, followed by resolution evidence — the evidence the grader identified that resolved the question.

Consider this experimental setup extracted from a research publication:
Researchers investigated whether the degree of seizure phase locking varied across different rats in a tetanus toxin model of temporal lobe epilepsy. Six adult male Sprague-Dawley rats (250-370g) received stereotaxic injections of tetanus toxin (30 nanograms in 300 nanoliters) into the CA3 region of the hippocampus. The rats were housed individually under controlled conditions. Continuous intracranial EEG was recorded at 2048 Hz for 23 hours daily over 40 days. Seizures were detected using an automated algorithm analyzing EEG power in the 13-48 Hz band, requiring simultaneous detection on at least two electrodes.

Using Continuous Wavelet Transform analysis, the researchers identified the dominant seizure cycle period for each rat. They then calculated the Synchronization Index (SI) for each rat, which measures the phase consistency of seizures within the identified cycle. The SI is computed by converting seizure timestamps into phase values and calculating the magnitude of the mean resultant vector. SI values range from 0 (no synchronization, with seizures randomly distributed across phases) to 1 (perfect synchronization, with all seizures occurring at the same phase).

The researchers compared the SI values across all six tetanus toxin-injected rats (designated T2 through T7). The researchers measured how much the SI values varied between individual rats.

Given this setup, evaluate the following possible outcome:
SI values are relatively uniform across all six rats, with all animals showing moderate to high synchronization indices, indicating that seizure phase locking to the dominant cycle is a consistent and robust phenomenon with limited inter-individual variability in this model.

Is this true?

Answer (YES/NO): NO